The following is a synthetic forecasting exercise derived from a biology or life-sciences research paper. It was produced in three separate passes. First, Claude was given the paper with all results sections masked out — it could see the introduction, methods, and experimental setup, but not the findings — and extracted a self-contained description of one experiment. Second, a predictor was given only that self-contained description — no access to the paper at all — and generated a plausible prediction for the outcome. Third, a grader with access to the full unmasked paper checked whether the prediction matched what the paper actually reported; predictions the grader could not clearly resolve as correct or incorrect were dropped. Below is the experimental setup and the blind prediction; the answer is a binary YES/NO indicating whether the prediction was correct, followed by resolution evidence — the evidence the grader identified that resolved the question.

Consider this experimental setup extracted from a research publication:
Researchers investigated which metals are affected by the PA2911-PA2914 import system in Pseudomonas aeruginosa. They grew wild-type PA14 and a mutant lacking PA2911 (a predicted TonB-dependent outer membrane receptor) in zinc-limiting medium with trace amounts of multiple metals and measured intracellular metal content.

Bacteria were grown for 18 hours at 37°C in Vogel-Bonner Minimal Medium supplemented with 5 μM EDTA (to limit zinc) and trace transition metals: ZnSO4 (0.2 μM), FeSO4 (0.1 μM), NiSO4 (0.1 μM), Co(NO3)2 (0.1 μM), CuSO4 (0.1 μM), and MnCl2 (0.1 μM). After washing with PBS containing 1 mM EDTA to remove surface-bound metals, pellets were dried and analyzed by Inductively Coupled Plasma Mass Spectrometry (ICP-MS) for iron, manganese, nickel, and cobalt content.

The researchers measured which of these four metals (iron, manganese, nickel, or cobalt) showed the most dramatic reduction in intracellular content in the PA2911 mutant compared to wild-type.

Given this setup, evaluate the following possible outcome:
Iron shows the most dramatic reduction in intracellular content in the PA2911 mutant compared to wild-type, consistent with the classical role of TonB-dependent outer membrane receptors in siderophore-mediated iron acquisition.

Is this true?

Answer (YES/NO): NO